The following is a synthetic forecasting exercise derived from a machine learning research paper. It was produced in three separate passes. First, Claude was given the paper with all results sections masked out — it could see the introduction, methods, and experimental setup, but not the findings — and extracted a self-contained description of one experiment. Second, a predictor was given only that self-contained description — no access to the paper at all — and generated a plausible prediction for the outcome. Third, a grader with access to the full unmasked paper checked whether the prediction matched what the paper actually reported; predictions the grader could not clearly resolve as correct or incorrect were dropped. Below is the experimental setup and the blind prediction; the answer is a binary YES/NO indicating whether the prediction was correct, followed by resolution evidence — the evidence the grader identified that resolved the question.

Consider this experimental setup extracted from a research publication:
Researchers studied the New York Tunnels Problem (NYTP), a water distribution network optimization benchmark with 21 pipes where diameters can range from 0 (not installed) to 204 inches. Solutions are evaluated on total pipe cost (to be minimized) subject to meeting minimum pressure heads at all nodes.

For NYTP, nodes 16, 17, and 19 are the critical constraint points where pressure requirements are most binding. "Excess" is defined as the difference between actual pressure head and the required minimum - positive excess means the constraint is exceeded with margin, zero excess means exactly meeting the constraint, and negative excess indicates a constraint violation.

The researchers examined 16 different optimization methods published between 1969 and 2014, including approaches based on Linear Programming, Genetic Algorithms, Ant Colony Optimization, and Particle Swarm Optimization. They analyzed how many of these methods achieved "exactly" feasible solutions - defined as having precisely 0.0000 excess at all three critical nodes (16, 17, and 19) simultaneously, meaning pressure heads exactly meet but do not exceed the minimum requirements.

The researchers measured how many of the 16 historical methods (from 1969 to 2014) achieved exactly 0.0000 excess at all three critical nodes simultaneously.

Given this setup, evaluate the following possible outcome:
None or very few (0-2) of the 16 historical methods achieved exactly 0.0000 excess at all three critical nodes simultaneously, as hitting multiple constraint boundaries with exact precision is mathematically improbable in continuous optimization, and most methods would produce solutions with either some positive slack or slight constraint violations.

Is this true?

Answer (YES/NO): YES